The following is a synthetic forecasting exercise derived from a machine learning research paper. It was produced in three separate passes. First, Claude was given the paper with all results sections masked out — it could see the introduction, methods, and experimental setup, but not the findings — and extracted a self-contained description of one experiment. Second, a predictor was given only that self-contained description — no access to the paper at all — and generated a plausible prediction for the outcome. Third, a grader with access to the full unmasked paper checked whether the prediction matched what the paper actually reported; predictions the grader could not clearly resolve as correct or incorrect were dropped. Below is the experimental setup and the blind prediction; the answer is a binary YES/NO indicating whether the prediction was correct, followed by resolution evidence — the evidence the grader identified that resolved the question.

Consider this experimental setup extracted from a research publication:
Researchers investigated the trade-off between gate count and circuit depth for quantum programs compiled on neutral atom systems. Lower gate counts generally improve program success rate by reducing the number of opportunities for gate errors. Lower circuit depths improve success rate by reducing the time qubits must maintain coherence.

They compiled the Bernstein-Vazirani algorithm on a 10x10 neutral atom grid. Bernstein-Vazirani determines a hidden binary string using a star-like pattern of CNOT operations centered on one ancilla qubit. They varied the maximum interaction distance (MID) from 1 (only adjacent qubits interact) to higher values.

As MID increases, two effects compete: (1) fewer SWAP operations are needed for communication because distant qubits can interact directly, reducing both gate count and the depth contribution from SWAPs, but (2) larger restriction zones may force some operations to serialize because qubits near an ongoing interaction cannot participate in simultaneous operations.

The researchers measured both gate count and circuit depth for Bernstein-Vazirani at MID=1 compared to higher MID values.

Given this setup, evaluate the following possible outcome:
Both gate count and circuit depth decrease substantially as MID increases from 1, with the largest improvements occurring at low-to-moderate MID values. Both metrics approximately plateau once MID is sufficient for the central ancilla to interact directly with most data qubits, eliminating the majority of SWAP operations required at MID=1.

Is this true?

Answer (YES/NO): YES